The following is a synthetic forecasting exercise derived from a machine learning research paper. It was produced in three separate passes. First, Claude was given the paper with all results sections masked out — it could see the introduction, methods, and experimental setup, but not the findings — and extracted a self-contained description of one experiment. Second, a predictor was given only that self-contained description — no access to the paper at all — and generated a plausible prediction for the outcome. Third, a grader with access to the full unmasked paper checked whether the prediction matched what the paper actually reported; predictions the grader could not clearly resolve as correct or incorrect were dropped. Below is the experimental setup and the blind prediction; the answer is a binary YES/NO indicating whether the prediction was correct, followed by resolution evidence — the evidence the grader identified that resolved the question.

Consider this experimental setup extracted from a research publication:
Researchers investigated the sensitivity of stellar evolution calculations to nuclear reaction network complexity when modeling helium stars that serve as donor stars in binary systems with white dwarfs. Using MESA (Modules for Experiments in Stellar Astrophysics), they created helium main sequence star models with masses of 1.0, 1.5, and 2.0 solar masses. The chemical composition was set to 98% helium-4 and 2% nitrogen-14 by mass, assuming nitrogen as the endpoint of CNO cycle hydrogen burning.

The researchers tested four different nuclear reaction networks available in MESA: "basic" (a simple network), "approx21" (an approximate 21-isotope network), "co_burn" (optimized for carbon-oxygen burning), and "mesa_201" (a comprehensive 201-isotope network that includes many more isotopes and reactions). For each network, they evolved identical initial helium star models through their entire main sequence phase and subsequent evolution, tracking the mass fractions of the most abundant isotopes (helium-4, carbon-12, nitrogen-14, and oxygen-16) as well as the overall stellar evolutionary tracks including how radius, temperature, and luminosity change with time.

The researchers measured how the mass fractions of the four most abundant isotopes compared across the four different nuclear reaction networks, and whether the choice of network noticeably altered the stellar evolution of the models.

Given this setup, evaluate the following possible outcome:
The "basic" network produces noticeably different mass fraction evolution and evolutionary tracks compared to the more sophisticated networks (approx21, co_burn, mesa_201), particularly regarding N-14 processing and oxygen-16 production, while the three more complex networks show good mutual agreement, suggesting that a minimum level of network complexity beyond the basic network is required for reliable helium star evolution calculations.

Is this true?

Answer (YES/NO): NO